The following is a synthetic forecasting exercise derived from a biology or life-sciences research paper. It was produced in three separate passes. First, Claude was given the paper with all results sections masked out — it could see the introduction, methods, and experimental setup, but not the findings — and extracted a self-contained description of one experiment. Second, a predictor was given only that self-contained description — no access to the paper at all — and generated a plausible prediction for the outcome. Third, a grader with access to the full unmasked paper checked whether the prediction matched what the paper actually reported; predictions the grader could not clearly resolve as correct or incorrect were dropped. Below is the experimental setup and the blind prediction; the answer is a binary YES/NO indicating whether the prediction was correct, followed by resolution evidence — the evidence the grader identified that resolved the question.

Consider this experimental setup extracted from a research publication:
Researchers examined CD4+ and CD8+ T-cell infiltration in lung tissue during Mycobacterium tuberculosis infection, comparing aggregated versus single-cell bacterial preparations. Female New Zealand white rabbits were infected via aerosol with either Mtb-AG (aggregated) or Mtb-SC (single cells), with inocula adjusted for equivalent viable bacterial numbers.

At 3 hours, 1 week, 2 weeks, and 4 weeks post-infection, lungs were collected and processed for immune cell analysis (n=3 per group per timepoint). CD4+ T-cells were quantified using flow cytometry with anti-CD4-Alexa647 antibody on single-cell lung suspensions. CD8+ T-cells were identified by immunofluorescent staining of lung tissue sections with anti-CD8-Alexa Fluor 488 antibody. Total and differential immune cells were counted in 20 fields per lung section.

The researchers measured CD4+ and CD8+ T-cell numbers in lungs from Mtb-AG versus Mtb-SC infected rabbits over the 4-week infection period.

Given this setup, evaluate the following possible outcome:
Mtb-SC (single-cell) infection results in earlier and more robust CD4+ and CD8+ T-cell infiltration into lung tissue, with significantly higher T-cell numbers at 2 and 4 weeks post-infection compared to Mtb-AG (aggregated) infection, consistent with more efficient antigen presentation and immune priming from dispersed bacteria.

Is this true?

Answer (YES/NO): NO